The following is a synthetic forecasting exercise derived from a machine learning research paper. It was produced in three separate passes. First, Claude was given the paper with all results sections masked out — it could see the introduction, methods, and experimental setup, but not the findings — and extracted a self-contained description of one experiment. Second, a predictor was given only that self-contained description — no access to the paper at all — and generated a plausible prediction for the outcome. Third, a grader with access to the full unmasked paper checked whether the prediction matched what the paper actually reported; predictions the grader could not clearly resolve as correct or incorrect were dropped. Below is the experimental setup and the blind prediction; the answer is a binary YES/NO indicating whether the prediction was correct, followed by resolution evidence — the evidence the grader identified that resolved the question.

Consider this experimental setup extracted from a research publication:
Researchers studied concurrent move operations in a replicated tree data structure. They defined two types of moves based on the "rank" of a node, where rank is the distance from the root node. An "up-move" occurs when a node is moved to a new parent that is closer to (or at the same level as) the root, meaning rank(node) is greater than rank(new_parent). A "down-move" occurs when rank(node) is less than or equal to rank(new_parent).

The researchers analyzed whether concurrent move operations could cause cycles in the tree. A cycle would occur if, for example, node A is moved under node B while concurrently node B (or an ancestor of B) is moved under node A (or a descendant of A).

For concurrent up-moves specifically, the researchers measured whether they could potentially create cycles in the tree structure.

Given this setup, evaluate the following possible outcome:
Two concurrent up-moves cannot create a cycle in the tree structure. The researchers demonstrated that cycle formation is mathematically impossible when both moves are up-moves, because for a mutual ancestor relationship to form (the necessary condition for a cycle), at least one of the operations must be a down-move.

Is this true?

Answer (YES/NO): YES